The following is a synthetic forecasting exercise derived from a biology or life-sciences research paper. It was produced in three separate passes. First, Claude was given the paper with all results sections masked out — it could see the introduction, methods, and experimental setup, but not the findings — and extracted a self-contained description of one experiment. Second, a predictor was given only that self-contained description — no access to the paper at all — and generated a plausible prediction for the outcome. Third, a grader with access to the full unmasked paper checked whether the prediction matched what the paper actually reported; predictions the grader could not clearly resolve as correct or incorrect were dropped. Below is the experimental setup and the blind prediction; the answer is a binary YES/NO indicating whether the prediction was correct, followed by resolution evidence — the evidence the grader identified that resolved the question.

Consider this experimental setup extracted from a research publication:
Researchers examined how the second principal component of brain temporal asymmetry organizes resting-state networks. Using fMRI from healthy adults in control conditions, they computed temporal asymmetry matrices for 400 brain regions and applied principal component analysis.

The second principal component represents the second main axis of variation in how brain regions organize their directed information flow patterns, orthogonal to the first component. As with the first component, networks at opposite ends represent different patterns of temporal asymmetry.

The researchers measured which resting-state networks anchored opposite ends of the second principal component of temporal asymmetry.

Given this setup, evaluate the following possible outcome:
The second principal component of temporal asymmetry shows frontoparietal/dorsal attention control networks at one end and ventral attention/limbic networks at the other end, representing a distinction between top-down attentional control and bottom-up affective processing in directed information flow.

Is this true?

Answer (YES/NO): NO